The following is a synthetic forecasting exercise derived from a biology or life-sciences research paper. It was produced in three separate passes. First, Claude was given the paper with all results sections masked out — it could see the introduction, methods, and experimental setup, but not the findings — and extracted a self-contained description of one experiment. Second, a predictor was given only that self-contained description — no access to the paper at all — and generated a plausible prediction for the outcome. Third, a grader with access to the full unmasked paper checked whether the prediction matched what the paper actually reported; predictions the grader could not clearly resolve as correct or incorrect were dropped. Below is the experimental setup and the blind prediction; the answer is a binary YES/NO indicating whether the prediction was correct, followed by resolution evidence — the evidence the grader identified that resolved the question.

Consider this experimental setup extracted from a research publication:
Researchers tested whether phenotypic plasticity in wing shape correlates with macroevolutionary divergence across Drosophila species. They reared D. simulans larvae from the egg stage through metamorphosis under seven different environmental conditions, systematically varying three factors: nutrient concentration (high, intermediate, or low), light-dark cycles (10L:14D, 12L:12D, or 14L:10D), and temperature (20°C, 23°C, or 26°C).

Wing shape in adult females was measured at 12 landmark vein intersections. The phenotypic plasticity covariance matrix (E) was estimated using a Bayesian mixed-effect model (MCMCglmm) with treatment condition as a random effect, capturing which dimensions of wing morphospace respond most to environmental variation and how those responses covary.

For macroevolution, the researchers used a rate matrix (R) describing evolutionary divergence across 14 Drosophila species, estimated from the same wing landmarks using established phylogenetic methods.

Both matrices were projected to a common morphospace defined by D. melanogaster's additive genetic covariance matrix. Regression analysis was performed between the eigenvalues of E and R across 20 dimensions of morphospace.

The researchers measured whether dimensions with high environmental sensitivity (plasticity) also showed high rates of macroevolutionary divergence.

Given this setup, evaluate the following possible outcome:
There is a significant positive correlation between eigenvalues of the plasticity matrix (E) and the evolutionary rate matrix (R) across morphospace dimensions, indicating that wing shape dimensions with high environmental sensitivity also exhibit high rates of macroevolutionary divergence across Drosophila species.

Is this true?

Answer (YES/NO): YES